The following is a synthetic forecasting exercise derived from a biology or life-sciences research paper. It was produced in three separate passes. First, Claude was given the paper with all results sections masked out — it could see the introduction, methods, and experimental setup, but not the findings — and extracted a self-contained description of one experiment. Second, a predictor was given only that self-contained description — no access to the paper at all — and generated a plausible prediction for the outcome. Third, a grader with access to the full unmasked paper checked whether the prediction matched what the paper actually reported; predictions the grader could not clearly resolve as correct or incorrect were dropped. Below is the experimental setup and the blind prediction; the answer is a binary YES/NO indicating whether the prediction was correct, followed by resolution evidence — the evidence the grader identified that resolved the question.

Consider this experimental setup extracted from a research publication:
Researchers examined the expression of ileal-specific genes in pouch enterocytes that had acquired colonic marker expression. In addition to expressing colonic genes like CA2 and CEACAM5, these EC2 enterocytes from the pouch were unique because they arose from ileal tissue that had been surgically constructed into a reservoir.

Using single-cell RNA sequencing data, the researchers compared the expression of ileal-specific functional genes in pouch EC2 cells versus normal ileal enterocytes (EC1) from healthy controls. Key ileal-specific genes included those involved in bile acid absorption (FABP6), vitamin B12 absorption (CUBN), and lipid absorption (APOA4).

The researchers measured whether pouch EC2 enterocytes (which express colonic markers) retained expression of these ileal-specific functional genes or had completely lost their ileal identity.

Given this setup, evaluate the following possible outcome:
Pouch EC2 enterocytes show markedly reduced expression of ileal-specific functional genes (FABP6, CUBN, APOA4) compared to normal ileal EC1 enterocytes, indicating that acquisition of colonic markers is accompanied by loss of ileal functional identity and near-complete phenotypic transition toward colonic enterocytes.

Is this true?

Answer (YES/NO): NO